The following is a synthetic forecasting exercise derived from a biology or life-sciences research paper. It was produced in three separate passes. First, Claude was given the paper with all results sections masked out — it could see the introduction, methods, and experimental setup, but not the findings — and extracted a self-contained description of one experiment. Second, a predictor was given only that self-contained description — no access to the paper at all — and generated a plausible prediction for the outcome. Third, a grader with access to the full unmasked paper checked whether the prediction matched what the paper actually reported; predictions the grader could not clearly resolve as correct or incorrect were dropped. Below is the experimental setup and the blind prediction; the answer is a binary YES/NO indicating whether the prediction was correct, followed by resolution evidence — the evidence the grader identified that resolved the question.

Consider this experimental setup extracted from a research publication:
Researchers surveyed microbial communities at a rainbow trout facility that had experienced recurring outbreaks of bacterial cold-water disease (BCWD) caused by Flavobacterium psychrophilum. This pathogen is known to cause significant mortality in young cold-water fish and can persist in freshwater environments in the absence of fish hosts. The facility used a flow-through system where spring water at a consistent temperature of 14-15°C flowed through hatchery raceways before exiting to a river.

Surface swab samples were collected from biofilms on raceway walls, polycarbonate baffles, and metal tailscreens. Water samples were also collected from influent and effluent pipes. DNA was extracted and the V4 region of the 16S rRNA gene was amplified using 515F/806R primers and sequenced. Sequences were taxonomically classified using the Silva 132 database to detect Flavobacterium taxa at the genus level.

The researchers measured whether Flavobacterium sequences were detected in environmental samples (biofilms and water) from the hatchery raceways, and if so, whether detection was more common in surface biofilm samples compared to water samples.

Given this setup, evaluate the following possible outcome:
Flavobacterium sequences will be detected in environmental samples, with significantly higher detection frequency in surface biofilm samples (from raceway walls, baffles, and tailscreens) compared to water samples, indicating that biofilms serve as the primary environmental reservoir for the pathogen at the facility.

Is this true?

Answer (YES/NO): NO